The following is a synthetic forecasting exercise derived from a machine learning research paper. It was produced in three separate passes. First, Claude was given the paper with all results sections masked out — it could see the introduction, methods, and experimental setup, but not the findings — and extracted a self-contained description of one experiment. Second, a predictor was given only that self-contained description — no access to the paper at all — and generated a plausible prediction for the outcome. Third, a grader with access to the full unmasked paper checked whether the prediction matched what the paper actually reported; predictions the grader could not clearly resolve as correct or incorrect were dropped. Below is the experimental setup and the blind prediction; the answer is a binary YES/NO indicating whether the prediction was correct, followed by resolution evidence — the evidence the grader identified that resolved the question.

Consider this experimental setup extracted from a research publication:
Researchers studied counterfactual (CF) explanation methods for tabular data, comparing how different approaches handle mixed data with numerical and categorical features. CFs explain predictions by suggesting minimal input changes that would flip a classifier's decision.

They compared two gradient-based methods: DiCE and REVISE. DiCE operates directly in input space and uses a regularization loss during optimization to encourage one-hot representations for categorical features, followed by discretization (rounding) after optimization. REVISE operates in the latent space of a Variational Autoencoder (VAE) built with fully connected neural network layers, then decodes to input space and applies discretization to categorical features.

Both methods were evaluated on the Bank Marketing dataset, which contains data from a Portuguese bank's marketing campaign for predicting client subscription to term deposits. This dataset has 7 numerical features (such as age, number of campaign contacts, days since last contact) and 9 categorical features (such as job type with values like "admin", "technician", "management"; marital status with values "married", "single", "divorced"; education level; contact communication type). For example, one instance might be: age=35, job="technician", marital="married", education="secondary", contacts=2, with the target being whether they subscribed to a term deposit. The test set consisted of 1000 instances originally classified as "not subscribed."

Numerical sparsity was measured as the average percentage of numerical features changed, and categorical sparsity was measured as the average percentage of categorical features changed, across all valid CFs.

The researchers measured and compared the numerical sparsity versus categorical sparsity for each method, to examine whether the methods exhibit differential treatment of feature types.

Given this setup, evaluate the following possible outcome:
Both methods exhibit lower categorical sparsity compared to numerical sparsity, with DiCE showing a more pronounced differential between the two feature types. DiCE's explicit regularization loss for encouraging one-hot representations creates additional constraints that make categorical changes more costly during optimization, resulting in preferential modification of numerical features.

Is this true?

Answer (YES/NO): NO